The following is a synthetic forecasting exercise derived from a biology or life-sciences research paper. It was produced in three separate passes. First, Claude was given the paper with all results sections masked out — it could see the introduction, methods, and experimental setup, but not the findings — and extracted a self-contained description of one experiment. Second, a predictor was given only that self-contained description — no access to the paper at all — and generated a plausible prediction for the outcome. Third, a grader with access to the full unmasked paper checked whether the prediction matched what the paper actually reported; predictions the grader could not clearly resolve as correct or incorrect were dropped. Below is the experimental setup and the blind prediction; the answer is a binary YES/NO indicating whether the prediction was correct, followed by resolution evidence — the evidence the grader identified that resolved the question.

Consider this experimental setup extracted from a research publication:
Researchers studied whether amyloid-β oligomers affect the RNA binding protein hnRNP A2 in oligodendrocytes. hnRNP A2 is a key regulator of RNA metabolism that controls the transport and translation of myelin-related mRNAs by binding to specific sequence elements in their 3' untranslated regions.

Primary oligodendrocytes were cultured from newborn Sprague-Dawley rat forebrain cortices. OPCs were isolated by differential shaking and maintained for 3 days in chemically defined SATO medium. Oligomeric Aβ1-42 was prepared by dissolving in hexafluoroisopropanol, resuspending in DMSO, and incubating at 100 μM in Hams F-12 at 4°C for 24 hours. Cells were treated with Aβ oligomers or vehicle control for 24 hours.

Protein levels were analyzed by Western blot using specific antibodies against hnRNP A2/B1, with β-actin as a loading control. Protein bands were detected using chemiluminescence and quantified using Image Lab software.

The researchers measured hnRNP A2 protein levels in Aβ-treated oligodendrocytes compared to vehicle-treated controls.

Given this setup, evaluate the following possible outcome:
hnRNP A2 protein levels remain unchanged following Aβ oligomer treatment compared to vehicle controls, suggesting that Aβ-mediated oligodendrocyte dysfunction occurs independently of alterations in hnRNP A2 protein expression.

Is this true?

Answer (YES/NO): NO